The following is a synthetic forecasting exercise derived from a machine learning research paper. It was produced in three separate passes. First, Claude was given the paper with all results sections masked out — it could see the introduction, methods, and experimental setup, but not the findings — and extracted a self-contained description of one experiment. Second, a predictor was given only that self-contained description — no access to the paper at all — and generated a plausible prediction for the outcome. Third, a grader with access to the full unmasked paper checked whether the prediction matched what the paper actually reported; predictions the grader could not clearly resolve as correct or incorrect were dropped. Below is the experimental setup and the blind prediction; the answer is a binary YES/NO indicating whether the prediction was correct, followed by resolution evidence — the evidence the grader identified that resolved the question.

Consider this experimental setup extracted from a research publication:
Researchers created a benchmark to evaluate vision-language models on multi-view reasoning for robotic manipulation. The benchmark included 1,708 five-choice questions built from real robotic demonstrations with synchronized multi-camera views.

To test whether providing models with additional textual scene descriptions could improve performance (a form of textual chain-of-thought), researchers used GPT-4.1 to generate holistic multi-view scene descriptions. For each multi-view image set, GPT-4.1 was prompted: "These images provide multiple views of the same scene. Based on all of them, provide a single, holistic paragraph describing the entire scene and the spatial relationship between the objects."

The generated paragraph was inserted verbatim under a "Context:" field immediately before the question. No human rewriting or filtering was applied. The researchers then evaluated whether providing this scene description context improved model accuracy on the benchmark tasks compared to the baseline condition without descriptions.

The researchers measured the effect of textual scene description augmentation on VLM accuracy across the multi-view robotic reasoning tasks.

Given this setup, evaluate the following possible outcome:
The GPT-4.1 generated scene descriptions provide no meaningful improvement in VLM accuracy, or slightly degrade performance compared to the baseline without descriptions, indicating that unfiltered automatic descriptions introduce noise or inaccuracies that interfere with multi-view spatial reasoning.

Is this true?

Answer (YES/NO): NO